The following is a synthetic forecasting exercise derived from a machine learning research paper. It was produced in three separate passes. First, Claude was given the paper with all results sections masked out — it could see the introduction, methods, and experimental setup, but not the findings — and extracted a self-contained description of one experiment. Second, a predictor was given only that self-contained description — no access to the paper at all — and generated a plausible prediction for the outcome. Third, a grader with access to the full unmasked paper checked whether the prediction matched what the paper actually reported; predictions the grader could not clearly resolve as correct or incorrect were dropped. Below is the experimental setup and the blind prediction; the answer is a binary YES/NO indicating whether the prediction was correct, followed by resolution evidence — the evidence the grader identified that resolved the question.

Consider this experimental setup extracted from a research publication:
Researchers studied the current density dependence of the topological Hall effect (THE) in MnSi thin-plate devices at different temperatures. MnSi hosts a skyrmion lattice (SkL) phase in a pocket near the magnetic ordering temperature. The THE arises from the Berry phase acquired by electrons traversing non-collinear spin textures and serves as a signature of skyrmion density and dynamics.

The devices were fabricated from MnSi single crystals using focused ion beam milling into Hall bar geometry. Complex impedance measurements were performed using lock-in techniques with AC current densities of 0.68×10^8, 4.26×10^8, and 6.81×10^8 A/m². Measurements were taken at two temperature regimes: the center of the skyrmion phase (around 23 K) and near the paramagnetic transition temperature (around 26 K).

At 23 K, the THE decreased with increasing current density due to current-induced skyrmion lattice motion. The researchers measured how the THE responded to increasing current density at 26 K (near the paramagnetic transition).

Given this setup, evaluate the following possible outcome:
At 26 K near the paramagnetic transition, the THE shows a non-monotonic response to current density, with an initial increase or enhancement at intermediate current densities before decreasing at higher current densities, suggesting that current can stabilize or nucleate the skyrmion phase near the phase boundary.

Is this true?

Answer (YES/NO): NO